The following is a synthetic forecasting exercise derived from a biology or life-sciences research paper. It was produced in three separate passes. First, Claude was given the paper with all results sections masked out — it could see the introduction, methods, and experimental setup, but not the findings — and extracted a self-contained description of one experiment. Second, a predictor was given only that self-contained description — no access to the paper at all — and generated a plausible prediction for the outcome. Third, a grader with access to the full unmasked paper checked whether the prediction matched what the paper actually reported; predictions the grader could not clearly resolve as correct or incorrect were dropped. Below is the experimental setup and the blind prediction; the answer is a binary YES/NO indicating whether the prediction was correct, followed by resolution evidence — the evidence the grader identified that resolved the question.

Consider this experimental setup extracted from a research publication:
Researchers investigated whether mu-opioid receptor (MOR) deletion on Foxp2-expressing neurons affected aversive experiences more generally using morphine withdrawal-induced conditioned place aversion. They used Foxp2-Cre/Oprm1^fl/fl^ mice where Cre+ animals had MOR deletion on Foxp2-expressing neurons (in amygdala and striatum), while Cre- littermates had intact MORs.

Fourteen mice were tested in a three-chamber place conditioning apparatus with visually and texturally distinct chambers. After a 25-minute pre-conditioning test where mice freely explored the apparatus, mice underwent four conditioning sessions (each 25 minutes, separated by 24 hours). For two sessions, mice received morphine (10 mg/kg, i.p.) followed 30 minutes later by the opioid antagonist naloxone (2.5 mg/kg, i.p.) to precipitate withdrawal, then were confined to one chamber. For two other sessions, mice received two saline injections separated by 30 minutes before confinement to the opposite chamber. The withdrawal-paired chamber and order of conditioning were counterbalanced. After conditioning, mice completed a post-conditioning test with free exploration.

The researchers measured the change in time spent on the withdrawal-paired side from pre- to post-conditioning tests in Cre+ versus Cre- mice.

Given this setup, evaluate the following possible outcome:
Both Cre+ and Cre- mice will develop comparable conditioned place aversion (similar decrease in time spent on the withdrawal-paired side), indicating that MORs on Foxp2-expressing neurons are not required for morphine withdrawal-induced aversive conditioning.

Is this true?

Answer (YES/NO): YES